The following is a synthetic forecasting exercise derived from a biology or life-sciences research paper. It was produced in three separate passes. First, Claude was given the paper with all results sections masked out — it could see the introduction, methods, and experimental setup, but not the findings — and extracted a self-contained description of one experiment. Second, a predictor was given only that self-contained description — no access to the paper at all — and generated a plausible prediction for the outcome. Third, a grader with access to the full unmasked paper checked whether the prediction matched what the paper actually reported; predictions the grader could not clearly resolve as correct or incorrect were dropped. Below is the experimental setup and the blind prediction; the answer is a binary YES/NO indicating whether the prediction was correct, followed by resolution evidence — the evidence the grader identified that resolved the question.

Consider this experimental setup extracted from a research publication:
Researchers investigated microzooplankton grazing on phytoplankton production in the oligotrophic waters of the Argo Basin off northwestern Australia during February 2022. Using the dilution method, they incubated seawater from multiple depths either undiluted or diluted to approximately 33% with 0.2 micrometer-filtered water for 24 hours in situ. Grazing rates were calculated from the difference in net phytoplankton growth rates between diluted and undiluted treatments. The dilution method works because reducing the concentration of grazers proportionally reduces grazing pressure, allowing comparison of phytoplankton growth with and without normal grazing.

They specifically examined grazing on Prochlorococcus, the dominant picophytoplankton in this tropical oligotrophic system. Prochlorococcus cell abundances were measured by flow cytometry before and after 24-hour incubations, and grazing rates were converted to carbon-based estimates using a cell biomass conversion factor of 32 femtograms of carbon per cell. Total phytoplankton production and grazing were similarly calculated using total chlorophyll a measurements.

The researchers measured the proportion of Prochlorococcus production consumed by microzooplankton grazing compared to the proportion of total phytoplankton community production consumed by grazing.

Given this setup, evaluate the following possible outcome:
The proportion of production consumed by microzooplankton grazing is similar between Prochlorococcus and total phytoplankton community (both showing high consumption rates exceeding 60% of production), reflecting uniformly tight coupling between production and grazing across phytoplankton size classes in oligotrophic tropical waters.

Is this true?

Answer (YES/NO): NO